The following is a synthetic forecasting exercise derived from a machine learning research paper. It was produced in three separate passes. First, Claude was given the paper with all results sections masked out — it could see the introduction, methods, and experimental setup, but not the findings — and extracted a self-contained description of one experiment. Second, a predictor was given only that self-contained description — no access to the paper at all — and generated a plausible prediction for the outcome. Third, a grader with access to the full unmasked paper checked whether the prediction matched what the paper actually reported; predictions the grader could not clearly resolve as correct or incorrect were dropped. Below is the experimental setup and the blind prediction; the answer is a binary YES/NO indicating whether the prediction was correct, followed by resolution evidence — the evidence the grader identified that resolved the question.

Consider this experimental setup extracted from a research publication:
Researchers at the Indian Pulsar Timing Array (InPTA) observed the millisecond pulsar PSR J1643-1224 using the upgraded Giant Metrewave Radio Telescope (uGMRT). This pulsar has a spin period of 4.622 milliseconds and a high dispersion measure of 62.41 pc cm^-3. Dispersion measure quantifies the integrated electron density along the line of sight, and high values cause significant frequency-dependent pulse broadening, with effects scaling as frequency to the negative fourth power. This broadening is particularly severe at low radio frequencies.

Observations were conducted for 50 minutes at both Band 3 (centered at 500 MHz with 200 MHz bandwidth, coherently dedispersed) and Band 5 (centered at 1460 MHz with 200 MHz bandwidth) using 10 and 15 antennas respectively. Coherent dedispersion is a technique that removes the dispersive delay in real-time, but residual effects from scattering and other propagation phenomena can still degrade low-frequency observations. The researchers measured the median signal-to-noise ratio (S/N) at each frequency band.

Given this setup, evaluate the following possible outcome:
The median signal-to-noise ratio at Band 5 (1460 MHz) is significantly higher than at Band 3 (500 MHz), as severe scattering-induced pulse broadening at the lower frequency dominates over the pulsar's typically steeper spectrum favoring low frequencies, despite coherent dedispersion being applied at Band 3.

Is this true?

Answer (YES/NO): NO